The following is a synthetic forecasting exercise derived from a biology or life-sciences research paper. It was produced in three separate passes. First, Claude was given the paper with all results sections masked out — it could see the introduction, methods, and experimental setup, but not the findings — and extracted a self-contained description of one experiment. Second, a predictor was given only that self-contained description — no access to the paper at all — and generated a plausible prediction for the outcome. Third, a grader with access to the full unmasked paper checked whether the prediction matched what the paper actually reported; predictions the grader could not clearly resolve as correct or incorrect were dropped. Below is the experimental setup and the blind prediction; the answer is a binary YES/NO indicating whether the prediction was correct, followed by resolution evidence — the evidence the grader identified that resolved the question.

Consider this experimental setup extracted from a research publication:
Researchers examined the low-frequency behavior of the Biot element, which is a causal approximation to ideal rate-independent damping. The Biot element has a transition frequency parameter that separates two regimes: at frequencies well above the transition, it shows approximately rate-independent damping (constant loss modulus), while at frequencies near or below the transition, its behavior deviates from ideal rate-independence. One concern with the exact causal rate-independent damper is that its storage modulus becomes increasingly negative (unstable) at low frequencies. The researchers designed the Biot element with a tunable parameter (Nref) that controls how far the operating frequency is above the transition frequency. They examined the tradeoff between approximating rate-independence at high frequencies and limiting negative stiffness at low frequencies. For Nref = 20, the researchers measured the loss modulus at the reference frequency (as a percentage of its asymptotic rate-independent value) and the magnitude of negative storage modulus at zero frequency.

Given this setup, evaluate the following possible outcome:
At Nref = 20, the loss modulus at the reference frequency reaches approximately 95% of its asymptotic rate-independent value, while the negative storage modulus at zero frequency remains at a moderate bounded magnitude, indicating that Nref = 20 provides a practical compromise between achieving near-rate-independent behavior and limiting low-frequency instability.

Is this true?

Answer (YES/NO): YES